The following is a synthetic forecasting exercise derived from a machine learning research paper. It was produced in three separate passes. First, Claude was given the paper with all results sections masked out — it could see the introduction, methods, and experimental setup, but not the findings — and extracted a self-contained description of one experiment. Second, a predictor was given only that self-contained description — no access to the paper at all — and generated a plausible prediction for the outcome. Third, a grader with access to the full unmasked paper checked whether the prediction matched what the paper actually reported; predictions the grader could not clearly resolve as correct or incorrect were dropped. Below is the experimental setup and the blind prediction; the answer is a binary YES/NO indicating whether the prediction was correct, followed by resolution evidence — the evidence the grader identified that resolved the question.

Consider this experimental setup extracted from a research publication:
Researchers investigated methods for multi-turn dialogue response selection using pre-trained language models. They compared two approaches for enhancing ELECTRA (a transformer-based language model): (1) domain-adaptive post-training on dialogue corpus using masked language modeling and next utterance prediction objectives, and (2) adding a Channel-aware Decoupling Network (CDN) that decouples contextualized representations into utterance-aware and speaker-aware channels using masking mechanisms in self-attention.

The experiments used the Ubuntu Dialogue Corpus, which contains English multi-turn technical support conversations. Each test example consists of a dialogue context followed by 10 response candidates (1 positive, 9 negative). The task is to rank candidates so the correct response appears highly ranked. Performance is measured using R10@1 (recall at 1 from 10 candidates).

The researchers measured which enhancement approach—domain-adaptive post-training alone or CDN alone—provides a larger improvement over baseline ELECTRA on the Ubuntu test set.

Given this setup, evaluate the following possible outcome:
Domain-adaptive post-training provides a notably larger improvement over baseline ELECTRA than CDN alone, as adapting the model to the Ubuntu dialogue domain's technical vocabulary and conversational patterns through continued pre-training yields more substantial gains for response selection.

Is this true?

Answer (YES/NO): YES